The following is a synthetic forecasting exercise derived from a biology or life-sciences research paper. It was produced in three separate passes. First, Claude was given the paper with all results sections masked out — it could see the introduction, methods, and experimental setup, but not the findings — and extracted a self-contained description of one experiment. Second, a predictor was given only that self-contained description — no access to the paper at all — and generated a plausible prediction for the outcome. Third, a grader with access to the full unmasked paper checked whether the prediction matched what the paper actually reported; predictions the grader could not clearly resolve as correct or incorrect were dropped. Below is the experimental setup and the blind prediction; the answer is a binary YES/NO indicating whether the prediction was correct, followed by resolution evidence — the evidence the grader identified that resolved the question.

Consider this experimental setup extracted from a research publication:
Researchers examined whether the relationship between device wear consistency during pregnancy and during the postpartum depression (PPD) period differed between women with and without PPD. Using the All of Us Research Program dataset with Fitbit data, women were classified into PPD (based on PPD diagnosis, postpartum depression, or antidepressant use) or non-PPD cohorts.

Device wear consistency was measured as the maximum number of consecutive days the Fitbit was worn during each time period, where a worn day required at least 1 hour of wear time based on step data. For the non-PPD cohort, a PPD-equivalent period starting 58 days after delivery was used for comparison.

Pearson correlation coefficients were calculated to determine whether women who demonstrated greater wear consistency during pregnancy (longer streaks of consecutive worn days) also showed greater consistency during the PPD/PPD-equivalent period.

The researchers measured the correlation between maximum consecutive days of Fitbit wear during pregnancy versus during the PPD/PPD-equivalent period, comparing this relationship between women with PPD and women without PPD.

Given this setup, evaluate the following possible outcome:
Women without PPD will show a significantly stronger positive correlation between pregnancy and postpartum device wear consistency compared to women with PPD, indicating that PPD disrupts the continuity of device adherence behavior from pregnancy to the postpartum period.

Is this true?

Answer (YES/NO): NO